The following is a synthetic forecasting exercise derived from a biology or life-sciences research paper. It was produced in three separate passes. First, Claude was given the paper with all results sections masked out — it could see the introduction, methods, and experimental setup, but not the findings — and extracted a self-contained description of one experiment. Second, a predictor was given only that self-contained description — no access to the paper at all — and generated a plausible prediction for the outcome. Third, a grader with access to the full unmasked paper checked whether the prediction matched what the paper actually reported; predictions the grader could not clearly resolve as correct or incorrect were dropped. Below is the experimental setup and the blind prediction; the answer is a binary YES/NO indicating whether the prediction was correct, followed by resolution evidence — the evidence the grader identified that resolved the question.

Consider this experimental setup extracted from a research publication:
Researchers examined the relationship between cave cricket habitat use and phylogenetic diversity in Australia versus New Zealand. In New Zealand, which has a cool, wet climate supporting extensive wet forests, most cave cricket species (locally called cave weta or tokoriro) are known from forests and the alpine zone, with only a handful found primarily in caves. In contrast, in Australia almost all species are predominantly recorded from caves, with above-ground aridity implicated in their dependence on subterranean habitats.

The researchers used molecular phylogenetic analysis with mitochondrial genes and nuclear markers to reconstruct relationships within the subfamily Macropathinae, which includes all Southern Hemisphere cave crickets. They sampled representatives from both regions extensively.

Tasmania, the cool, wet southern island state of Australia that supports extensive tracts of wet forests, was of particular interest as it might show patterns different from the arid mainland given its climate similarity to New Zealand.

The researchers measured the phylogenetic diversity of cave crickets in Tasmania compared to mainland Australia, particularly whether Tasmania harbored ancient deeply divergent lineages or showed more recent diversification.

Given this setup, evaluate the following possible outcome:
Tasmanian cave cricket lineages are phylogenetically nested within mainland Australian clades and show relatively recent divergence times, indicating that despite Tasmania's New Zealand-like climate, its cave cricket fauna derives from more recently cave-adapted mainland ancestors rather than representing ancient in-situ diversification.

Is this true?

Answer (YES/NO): NO